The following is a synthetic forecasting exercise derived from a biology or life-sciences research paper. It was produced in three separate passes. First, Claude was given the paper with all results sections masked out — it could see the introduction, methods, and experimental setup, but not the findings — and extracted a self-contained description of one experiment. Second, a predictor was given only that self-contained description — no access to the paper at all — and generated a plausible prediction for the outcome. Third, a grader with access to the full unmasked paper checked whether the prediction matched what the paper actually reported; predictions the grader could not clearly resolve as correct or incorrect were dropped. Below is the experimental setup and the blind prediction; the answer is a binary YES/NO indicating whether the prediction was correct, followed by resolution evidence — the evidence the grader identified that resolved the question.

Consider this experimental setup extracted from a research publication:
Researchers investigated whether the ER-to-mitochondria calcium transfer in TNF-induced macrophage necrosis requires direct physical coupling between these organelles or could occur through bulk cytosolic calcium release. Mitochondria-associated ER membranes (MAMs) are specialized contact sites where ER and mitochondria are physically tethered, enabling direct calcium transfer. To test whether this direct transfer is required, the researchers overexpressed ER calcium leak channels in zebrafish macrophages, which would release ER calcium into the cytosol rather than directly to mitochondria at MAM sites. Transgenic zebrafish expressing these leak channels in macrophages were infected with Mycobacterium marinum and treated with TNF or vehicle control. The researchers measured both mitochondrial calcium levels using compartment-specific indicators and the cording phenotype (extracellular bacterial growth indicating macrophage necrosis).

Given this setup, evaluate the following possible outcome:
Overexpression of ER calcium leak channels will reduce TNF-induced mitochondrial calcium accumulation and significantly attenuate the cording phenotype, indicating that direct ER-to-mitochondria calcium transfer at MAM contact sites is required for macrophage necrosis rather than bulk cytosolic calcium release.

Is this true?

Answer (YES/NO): YES